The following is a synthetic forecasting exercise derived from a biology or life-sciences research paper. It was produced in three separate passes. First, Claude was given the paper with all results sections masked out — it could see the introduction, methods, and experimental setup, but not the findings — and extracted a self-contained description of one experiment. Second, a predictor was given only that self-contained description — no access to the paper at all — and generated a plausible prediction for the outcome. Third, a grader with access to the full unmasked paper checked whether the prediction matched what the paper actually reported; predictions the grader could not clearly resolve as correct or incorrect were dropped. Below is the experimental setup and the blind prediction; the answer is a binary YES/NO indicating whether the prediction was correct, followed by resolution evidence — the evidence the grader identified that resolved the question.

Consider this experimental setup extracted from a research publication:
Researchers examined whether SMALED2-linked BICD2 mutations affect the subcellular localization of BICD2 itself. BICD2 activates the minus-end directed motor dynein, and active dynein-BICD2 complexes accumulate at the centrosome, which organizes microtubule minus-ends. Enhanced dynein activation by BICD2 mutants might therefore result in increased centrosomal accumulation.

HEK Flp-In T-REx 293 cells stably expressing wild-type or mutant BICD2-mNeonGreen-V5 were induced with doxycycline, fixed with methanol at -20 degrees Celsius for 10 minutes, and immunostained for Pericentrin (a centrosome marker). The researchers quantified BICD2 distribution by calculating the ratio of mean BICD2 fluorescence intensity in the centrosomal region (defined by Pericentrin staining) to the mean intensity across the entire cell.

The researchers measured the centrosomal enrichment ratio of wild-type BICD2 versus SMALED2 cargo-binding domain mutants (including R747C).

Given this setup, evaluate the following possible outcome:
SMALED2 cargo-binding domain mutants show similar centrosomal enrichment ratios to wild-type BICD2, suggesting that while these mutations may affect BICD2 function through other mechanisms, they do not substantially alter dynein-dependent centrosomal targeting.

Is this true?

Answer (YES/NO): NO